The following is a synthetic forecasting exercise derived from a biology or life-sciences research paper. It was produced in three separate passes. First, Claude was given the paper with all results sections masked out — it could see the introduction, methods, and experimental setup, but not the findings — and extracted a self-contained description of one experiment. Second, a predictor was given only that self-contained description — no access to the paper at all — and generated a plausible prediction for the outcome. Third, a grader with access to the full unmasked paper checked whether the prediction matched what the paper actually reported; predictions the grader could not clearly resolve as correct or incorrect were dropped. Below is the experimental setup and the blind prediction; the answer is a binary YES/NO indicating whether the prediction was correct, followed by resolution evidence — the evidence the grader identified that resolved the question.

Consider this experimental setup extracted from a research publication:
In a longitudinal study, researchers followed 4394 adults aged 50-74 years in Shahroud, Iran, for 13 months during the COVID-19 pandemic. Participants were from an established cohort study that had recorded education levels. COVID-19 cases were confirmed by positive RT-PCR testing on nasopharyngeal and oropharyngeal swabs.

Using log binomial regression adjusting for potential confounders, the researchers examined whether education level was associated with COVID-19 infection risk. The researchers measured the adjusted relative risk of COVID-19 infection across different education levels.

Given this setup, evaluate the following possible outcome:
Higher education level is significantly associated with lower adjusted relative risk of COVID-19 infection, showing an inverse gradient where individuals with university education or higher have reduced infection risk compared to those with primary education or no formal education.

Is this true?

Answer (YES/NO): NO